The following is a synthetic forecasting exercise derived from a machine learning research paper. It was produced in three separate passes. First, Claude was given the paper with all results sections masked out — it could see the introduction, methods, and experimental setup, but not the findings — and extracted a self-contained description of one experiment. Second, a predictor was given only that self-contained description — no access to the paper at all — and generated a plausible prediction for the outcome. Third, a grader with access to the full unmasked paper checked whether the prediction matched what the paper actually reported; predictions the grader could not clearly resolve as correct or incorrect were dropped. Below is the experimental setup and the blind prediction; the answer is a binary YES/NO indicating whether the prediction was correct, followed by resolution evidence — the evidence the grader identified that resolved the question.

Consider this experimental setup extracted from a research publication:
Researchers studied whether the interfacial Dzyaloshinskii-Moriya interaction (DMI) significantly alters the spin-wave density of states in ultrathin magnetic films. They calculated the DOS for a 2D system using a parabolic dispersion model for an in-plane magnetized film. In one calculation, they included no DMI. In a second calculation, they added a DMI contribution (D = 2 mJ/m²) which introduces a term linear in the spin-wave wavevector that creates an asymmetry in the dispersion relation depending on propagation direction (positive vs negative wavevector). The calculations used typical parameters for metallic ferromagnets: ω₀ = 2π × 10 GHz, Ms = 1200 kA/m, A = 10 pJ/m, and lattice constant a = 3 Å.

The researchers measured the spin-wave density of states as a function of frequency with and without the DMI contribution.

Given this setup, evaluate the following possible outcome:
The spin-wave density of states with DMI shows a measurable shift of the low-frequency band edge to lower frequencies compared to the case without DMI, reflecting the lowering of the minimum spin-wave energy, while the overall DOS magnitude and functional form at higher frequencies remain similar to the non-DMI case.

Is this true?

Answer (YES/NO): NO